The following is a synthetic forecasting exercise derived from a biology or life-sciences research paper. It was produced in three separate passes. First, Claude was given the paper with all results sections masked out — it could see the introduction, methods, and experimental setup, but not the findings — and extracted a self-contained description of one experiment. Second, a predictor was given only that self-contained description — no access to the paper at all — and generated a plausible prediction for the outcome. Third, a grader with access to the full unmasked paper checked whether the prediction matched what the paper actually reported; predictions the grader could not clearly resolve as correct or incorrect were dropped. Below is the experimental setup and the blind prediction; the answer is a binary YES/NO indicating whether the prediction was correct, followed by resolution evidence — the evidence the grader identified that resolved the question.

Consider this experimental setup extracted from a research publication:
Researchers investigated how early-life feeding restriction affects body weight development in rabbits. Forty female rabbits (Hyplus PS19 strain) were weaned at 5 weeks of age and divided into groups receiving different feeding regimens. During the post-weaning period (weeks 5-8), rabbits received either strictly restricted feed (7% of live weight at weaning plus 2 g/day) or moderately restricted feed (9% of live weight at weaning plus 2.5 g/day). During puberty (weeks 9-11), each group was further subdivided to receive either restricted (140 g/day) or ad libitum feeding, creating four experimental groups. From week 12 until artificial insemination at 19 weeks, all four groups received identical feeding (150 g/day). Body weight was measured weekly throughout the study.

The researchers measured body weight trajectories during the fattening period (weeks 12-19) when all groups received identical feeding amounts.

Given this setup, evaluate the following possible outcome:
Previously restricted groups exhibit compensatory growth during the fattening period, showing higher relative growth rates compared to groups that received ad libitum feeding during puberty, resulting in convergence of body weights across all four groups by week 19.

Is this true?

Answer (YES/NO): YES